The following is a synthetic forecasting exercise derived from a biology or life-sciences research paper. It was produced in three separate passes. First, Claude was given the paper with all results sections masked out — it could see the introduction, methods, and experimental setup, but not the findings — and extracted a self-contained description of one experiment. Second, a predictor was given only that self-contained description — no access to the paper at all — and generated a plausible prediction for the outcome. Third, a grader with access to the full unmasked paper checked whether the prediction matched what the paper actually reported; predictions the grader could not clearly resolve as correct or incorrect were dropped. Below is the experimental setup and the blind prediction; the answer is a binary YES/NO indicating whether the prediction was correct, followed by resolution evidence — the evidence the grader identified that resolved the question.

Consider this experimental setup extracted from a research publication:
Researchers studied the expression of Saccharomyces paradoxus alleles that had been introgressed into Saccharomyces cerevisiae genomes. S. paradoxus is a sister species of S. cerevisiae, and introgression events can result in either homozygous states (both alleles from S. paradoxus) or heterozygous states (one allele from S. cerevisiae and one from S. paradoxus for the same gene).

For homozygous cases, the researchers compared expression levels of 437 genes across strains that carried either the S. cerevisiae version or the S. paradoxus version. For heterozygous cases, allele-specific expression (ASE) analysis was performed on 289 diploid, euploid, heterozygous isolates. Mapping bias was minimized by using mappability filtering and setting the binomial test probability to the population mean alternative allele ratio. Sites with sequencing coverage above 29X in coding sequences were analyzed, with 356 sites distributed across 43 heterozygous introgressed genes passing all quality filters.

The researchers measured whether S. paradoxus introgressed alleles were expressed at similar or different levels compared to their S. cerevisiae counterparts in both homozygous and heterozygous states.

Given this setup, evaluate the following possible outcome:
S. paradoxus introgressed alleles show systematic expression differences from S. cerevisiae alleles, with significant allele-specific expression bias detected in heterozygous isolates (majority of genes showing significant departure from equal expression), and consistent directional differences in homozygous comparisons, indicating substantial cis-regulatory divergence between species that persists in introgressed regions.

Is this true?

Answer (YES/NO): NO